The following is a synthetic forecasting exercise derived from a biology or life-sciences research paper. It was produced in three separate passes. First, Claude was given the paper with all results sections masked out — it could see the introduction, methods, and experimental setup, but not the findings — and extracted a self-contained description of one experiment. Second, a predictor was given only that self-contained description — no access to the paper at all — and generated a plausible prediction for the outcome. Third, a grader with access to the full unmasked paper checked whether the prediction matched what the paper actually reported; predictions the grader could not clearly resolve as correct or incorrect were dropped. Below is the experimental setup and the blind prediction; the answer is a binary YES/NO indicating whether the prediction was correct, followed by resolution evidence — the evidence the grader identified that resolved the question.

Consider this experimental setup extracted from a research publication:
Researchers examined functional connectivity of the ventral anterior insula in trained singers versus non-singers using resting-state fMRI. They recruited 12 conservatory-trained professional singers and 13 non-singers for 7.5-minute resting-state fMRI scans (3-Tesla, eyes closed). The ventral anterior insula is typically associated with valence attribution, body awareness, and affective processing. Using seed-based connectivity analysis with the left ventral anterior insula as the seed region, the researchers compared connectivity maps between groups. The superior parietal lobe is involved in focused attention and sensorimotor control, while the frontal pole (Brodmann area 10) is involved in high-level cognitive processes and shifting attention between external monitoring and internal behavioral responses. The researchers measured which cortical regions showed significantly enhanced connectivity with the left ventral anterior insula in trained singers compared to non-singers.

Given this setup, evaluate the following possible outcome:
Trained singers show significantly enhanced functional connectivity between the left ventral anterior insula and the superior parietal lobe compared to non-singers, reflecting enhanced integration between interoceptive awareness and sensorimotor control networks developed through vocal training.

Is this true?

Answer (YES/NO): YES